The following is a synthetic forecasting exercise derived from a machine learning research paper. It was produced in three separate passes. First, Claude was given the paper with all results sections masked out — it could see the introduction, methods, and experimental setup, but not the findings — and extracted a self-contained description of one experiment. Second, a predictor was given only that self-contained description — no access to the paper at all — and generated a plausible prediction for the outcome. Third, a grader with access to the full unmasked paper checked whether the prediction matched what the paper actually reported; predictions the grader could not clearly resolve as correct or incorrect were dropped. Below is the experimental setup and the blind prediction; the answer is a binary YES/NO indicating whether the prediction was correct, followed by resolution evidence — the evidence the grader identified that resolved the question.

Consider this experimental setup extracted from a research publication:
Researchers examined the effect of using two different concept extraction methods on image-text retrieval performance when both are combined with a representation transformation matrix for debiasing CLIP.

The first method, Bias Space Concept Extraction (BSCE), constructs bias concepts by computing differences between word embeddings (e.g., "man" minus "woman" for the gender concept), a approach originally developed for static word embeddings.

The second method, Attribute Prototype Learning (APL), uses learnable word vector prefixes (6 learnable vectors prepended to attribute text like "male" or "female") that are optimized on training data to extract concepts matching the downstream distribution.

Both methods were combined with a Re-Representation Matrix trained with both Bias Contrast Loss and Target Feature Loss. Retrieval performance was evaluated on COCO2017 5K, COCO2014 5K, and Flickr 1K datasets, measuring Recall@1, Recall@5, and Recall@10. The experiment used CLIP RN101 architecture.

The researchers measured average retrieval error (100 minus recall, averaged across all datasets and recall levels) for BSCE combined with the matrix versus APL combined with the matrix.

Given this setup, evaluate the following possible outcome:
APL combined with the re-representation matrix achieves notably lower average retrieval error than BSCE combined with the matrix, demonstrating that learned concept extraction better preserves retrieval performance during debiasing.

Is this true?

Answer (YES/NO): NO